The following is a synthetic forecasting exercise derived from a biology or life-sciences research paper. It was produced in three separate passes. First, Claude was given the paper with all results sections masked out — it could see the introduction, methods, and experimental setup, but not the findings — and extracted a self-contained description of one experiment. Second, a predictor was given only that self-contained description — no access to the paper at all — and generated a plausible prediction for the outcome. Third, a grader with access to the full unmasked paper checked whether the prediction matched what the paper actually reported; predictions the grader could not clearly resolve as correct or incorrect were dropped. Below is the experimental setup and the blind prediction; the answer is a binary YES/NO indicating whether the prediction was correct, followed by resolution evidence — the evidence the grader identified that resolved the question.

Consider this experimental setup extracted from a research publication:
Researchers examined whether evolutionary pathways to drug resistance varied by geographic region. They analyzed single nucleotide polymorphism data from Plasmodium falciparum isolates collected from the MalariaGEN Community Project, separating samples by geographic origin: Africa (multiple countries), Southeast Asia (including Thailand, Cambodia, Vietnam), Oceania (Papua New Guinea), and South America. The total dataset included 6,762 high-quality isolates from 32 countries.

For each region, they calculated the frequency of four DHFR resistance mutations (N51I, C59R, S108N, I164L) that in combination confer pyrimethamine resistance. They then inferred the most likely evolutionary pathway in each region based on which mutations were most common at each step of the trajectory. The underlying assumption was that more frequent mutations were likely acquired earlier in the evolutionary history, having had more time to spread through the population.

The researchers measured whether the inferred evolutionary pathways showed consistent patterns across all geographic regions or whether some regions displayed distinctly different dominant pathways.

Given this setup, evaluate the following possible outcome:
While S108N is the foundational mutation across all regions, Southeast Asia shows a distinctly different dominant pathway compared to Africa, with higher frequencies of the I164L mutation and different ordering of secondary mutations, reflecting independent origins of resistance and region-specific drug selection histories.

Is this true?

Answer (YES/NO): NO